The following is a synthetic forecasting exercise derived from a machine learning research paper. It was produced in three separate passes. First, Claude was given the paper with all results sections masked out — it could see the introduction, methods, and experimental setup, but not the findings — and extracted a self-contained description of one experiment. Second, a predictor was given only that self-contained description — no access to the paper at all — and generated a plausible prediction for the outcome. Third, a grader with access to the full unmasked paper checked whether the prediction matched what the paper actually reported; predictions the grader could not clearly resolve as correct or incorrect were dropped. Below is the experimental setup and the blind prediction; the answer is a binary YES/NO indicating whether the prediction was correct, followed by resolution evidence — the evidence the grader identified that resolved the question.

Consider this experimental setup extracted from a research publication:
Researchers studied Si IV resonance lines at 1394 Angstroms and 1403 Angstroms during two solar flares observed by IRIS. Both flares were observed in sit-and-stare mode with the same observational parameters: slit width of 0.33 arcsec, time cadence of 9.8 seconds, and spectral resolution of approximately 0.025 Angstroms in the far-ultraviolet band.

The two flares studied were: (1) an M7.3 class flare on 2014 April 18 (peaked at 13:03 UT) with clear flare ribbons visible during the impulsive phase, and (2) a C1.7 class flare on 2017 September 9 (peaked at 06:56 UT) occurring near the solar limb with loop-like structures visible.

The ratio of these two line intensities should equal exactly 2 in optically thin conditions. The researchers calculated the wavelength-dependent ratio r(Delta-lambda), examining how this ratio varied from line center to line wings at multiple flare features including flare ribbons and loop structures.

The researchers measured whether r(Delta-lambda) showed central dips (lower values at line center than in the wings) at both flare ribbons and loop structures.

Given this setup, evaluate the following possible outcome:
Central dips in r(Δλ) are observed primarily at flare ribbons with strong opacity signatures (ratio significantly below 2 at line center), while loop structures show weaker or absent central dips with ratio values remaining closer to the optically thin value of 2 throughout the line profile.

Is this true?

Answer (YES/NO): NO